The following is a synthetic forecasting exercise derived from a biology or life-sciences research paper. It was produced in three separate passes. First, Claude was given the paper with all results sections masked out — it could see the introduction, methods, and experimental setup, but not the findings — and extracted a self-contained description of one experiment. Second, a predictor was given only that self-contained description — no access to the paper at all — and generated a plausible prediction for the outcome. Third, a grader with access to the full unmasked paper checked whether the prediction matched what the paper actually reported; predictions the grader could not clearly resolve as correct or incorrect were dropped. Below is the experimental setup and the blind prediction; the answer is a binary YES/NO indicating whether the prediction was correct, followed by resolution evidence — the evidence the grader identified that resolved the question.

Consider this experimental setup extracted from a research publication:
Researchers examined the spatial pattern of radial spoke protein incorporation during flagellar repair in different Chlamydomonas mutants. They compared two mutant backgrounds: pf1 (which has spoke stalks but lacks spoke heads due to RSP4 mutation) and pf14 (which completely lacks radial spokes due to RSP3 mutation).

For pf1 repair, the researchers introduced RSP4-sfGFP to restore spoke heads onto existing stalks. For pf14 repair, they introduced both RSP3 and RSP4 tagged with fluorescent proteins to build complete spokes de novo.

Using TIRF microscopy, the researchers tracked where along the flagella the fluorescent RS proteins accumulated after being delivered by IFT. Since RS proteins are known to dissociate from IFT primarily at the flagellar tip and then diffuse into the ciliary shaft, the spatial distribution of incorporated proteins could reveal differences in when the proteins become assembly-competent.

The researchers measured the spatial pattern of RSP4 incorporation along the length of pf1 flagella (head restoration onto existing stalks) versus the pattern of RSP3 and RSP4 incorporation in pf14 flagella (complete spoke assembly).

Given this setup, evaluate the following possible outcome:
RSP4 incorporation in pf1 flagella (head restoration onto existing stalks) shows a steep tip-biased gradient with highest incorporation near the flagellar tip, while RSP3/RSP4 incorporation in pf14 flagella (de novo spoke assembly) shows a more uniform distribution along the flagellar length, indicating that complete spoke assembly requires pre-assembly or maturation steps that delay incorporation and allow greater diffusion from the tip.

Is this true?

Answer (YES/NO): YES